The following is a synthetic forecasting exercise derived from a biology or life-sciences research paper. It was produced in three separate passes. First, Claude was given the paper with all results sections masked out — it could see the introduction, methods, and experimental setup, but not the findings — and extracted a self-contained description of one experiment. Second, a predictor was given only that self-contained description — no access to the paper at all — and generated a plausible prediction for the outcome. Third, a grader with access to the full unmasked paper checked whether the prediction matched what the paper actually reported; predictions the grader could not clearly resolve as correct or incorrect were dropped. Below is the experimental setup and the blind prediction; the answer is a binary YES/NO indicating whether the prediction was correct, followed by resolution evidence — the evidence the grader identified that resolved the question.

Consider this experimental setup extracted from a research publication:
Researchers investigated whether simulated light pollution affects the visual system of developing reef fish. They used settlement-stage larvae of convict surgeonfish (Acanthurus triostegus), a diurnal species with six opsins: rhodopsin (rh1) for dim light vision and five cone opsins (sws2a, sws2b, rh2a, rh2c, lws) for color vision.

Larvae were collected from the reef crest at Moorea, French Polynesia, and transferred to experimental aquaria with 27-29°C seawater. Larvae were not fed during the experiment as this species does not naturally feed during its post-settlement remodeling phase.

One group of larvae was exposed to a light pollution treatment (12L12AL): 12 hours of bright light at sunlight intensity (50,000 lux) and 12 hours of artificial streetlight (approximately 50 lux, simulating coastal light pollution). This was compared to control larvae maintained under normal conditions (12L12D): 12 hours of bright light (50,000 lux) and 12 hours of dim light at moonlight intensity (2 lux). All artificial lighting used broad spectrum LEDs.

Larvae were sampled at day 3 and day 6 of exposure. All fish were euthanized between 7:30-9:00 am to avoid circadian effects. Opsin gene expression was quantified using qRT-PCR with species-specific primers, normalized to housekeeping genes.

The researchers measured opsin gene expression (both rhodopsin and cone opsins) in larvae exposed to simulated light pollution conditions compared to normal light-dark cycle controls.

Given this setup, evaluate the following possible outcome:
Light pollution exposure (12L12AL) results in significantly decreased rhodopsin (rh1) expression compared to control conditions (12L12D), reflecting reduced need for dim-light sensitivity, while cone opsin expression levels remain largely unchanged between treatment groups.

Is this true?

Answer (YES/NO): NO